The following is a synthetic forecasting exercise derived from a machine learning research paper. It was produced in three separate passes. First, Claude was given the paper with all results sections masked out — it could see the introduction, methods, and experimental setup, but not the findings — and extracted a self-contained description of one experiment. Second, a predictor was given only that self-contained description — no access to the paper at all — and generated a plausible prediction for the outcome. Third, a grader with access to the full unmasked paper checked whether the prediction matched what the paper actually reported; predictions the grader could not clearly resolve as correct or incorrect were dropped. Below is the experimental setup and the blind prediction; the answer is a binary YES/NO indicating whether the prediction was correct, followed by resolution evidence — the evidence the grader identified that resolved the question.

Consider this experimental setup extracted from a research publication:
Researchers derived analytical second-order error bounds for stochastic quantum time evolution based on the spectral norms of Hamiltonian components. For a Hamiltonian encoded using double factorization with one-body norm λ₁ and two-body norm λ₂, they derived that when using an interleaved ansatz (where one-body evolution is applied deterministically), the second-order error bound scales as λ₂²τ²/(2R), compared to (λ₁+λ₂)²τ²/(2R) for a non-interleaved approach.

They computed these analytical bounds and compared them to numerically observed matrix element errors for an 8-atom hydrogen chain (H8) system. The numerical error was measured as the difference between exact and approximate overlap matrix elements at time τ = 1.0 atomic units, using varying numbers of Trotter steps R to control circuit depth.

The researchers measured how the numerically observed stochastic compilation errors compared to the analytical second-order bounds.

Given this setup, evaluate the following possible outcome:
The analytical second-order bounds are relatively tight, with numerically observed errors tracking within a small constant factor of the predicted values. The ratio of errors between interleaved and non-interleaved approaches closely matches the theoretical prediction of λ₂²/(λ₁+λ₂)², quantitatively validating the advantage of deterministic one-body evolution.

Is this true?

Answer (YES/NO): NO